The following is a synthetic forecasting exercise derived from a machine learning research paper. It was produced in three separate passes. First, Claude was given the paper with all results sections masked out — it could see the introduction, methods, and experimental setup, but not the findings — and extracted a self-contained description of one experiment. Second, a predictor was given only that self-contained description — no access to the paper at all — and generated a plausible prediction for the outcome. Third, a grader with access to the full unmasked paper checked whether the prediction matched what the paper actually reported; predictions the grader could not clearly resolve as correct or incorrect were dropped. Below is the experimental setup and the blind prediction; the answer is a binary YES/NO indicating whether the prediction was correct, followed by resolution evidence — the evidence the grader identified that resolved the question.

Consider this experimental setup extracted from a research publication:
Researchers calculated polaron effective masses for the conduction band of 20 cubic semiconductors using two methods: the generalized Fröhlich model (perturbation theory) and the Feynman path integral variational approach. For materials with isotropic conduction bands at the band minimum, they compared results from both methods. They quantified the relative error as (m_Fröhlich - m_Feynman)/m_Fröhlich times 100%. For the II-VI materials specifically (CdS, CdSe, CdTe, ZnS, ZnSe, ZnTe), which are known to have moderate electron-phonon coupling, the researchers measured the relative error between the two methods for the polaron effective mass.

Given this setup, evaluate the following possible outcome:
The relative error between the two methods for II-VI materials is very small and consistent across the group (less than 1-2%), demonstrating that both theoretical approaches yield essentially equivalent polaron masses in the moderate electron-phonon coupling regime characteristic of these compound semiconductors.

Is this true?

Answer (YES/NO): YES